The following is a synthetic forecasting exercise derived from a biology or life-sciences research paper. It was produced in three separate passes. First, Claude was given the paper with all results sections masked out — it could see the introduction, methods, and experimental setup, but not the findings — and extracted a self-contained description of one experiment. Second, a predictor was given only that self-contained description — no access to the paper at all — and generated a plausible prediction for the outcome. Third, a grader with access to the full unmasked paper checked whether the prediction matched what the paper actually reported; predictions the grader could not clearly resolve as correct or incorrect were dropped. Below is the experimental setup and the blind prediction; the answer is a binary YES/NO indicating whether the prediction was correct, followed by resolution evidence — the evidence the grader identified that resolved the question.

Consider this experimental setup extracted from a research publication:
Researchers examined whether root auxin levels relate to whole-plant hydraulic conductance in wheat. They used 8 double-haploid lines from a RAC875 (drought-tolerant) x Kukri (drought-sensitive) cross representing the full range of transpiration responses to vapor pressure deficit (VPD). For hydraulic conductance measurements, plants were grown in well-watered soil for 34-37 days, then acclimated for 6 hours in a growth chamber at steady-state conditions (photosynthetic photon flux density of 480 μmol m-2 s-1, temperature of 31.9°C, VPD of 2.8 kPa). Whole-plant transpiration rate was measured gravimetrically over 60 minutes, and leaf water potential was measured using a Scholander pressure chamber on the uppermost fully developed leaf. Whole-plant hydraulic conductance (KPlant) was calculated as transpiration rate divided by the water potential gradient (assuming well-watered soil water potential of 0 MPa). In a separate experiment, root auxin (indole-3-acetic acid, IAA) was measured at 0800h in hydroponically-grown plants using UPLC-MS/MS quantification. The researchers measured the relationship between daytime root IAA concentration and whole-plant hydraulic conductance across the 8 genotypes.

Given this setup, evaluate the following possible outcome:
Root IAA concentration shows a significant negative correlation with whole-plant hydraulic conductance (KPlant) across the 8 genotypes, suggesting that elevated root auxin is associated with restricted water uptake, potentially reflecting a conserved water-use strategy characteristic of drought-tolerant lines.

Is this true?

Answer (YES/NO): YES